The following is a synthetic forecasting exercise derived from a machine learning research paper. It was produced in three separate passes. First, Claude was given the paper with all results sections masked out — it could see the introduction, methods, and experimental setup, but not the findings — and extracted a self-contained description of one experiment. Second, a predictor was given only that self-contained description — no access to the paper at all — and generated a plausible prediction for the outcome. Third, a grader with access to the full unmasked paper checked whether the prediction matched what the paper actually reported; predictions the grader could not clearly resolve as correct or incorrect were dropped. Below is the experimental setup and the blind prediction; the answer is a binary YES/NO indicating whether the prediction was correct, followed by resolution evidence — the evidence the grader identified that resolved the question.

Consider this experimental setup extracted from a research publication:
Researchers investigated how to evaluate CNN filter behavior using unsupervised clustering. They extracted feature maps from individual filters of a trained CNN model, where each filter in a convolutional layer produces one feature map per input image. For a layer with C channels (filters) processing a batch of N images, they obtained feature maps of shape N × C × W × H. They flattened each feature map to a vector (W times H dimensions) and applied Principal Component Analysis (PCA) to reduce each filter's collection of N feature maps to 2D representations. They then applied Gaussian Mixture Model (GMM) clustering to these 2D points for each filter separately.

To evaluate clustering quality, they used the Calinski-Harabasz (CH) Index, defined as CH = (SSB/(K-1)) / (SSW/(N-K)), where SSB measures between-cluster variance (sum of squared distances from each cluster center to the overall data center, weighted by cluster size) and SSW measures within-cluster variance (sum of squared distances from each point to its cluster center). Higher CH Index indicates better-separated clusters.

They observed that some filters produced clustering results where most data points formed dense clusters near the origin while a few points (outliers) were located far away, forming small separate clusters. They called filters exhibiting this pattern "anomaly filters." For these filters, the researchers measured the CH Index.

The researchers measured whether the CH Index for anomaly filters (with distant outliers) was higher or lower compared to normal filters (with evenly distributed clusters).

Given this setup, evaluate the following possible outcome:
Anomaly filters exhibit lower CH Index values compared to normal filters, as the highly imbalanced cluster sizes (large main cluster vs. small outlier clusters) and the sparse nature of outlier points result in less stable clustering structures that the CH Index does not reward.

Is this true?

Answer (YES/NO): NO